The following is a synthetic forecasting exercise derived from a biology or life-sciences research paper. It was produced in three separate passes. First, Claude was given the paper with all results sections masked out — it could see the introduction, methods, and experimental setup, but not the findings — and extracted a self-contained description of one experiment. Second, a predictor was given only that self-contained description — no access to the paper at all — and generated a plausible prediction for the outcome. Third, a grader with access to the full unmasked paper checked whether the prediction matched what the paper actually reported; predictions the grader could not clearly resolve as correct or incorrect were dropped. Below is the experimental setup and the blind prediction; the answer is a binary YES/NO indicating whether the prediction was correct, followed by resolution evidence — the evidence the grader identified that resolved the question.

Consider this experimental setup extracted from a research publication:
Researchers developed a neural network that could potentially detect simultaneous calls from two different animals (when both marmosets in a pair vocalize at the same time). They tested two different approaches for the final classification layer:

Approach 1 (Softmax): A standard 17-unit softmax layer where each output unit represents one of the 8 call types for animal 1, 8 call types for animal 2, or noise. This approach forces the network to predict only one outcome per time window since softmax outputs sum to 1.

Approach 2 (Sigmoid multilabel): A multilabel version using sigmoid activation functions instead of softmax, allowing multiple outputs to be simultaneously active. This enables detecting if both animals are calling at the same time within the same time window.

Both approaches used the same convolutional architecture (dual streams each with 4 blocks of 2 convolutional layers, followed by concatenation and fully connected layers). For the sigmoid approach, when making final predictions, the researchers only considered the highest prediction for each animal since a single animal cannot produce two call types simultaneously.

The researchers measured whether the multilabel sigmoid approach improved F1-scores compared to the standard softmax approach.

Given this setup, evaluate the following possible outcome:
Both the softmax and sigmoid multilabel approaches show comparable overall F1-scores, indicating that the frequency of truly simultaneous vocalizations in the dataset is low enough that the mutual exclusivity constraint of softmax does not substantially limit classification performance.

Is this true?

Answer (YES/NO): NO